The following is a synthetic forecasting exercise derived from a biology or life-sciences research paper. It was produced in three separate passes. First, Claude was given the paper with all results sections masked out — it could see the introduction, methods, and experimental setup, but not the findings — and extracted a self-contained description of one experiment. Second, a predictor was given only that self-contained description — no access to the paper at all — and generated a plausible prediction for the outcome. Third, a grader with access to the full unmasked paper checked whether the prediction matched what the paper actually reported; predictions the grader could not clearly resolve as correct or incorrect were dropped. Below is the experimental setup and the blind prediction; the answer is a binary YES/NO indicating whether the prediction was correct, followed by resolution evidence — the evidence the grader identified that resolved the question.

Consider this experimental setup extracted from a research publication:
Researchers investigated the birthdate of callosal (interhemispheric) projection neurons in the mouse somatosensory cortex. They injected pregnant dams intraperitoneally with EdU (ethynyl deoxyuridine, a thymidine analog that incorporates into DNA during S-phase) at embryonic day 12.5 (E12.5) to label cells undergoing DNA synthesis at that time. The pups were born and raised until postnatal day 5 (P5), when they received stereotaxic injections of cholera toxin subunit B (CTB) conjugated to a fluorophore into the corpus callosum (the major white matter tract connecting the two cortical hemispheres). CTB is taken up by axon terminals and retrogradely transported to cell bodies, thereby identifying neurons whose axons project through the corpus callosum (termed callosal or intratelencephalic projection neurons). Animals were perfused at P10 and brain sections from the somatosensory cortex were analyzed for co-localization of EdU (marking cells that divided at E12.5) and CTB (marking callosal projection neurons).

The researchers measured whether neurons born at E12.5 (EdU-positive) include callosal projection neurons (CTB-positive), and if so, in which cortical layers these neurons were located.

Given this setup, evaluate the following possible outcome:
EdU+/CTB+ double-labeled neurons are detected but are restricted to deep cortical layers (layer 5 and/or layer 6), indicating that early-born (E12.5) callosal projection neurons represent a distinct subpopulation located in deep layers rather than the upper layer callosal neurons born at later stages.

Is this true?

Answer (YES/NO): NO